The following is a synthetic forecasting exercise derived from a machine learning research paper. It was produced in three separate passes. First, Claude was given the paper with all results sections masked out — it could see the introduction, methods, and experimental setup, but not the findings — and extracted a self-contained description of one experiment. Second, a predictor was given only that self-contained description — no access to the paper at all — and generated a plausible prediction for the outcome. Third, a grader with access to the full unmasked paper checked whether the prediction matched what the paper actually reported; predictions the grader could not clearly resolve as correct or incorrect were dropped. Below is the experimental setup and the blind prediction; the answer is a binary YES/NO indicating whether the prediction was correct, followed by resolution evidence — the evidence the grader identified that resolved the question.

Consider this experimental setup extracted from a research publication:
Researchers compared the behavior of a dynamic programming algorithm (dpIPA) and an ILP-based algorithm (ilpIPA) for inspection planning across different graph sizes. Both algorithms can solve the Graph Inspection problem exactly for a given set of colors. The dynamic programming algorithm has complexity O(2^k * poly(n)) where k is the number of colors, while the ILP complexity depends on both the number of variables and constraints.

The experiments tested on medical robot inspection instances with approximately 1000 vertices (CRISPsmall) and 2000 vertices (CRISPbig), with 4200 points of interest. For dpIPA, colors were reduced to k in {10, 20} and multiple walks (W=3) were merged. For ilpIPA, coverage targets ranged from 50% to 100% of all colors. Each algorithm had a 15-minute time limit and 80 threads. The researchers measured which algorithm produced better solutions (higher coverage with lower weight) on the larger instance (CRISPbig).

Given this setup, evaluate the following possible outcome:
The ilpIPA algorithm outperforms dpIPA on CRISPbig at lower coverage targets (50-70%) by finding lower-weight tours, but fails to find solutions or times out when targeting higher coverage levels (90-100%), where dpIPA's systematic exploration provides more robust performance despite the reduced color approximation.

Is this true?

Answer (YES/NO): NO